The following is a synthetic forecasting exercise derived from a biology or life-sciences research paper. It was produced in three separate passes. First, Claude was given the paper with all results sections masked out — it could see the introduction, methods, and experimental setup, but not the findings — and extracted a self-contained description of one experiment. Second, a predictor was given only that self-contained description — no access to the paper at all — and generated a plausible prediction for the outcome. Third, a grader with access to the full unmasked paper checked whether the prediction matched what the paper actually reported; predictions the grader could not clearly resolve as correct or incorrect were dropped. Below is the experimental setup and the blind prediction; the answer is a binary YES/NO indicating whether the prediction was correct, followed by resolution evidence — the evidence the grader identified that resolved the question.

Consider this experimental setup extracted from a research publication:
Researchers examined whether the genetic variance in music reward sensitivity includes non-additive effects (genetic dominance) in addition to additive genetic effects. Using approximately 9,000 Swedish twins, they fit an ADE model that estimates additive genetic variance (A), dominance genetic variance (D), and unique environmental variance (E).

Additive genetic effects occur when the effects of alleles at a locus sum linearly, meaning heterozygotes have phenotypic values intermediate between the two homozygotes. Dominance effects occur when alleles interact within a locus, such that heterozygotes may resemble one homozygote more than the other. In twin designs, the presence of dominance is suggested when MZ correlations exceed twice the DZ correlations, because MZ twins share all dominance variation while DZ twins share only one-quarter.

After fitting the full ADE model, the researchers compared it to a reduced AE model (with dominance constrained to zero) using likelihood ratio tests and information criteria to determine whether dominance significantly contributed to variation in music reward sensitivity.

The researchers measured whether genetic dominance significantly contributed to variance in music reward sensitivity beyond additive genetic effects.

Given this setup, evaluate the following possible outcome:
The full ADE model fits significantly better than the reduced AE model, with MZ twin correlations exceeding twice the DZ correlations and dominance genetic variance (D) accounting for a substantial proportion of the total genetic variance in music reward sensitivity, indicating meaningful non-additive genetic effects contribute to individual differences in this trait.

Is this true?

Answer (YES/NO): NO